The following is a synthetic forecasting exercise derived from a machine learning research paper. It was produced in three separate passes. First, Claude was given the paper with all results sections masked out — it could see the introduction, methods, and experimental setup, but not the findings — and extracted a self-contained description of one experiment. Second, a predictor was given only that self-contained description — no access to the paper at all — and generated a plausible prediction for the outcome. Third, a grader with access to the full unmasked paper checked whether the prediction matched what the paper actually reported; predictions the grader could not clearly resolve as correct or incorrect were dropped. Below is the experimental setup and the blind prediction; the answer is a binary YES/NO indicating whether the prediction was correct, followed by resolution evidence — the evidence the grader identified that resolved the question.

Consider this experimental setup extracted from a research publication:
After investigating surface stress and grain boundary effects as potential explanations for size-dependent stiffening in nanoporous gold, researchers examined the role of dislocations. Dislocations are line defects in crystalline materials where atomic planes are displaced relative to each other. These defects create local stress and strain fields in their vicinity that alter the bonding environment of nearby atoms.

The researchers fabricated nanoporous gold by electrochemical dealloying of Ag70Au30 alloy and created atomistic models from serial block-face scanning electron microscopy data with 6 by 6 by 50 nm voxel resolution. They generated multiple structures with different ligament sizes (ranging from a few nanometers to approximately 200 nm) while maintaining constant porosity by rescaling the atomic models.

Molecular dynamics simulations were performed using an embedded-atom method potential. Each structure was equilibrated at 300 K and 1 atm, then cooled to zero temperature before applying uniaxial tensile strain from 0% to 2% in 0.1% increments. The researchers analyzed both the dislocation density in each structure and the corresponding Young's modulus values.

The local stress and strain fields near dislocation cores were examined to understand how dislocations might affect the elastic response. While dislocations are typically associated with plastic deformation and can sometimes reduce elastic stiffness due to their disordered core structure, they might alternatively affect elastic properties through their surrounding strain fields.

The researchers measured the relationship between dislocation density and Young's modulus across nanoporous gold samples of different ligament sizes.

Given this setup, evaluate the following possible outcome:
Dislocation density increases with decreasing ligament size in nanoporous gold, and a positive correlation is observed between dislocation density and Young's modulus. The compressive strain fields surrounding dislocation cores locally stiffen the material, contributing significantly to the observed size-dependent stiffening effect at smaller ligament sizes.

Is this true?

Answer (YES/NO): YES